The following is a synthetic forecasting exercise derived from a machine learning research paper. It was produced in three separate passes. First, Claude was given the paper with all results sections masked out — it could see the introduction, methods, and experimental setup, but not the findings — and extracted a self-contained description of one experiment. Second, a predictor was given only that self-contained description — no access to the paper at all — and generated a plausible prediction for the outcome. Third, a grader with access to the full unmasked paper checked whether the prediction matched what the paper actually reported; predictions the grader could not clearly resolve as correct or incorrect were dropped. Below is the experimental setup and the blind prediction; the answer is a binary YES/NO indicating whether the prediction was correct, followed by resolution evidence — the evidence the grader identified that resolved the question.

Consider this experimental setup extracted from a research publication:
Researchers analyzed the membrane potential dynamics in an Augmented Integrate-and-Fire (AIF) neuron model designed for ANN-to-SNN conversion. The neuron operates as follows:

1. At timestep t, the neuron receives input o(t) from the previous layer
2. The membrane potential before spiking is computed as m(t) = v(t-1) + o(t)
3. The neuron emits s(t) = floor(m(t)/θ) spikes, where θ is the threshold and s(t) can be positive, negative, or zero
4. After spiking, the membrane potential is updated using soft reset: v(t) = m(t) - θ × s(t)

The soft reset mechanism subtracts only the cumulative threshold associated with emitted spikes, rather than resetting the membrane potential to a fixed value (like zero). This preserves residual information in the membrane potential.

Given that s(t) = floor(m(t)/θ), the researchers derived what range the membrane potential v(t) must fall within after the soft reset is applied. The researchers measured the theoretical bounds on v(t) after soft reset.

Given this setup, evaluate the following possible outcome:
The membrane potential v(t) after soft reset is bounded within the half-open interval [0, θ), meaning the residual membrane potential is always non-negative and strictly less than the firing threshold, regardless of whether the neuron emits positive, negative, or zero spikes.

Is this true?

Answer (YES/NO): NO